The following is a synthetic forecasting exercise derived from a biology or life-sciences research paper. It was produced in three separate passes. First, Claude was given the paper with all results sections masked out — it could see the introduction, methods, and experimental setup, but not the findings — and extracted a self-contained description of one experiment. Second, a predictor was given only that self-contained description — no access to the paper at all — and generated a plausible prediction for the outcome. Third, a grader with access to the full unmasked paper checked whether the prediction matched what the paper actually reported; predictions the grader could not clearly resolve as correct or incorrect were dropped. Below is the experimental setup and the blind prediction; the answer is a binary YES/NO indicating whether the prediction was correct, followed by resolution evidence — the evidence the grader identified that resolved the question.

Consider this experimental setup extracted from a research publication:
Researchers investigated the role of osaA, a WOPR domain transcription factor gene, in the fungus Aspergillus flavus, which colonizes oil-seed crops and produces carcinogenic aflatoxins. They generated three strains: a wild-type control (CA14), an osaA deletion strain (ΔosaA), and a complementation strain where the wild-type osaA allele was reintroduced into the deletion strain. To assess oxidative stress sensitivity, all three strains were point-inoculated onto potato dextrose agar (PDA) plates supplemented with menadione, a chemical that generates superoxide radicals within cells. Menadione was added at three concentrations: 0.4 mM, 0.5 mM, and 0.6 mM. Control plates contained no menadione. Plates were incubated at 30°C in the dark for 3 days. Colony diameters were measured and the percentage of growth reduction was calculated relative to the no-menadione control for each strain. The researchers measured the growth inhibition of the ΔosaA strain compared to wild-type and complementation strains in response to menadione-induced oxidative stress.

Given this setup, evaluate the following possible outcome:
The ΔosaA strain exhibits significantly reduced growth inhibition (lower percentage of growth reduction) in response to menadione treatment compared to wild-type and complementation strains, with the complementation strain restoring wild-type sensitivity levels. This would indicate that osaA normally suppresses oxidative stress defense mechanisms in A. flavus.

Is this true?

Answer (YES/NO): YES